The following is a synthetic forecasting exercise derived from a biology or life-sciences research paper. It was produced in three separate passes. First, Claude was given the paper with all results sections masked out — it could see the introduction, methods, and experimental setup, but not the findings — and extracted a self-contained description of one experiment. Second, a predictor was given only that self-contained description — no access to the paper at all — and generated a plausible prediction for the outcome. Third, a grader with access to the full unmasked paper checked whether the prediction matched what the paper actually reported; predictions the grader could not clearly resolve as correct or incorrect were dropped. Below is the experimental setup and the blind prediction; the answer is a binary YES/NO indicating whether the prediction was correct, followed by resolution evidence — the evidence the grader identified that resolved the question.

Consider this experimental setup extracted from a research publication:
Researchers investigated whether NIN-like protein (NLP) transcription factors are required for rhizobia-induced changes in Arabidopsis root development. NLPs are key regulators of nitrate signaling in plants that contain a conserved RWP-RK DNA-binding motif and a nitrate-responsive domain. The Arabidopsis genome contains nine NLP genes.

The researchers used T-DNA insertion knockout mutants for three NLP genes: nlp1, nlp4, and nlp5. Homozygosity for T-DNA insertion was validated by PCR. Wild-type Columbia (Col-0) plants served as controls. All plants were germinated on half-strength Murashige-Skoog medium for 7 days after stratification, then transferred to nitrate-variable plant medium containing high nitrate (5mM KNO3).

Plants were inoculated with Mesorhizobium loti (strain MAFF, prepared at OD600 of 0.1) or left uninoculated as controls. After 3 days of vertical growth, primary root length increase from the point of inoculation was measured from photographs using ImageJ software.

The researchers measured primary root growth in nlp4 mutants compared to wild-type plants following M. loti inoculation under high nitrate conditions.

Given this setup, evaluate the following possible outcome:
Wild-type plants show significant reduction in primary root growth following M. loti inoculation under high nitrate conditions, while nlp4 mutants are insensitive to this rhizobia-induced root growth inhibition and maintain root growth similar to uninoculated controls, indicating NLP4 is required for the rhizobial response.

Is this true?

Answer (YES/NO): NO